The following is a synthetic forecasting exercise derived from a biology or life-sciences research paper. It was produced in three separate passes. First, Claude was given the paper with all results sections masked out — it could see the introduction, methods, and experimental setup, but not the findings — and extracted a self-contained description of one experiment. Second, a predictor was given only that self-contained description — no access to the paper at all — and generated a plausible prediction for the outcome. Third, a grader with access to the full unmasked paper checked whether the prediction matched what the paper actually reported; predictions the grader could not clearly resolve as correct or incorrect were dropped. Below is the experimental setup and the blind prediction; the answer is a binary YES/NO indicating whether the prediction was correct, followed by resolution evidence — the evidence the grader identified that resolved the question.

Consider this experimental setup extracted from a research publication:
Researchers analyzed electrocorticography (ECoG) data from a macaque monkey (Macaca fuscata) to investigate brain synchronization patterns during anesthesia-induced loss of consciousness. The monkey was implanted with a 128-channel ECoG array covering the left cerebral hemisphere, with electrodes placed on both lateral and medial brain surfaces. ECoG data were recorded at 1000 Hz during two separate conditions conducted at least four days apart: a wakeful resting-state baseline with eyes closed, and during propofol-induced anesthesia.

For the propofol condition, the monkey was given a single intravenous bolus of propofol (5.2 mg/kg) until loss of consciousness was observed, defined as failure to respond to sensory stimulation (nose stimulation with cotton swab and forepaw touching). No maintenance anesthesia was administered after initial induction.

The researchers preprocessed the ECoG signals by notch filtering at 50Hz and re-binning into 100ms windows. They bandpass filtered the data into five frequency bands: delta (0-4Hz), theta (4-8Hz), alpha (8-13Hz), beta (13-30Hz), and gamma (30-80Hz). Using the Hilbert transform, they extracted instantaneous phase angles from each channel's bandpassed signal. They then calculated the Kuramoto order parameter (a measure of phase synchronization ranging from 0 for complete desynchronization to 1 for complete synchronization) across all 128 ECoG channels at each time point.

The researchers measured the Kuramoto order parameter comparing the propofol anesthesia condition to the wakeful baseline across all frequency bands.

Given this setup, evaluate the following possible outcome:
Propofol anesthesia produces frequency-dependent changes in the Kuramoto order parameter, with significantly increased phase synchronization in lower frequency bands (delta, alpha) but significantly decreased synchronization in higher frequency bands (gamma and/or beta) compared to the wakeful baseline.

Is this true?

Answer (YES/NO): NO